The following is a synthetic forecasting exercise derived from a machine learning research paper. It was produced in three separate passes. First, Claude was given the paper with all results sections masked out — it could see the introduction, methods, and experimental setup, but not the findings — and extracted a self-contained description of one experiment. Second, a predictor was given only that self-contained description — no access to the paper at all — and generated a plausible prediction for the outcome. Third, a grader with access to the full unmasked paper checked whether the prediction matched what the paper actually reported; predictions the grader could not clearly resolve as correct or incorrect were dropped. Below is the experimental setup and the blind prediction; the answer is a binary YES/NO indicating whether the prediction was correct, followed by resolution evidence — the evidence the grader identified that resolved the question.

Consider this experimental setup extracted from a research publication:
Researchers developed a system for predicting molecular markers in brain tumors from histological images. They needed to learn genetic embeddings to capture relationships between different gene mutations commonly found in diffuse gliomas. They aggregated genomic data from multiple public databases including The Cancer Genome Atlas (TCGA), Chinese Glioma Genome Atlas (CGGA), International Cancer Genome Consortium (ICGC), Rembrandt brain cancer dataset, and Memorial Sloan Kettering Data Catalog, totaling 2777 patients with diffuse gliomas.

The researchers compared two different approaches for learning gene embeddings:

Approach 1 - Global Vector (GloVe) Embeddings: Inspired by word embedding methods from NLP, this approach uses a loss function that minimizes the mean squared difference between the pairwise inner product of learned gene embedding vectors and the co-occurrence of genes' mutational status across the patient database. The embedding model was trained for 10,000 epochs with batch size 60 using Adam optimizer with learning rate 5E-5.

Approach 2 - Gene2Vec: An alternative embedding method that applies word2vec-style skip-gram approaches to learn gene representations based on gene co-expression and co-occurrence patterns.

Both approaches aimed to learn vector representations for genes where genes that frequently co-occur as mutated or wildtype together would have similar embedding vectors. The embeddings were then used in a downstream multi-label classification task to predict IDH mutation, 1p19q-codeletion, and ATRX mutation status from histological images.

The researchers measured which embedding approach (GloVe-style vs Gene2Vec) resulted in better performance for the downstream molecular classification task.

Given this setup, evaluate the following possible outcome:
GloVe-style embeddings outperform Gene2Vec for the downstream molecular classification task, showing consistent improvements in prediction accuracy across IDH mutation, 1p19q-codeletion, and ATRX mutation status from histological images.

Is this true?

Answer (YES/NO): NO